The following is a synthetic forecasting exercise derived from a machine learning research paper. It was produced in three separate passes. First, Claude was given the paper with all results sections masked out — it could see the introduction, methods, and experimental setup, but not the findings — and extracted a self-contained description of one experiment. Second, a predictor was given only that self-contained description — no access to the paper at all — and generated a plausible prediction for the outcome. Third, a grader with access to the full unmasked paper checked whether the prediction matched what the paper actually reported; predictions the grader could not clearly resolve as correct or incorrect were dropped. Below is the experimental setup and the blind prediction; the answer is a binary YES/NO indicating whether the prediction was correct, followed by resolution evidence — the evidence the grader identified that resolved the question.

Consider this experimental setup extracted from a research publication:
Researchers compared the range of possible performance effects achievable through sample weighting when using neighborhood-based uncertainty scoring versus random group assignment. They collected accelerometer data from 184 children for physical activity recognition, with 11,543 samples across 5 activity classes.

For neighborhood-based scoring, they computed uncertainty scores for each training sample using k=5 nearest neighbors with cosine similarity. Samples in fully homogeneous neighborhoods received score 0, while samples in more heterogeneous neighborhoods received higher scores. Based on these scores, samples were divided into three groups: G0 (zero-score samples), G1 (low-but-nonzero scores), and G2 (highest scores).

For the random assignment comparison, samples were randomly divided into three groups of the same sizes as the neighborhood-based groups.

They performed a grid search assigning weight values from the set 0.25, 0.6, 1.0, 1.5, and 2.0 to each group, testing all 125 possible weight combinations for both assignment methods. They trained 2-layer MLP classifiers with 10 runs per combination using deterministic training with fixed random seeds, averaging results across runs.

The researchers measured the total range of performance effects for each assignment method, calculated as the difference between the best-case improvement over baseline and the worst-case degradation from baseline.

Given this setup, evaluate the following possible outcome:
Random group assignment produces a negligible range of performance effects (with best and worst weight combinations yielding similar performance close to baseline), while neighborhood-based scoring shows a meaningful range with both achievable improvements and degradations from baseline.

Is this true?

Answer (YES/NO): NO